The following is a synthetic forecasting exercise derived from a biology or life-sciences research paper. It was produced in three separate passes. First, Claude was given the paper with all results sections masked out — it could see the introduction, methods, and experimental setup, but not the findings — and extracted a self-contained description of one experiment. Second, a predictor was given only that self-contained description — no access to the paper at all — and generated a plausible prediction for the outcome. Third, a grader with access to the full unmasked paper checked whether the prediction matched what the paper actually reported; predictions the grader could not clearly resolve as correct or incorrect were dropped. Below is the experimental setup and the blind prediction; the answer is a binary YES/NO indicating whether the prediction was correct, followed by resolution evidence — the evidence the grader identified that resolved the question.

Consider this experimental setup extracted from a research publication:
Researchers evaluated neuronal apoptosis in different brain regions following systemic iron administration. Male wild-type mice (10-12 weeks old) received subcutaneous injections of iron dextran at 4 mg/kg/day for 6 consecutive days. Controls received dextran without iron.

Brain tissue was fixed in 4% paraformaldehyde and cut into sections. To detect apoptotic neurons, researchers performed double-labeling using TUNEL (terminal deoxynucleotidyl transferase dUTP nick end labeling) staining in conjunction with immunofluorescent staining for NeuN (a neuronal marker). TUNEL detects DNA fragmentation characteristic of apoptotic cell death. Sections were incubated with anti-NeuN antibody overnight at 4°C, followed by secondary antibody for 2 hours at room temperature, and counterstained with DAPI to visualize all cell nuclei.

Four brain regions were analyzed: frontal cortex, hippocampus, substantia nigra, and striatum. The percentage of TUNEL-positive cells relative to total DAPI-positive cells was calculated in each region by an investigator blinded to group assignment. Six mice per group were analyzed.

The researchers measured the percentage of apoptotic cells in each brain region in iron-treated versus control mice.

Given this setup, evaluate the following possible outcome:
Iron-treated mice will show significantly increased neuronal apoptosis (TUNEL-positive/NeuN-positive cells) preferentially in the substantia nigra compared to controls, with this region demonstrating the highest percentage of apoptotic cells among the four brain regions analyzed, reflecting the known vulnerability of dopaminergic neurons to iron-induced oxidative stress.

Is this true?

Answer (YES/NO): NO